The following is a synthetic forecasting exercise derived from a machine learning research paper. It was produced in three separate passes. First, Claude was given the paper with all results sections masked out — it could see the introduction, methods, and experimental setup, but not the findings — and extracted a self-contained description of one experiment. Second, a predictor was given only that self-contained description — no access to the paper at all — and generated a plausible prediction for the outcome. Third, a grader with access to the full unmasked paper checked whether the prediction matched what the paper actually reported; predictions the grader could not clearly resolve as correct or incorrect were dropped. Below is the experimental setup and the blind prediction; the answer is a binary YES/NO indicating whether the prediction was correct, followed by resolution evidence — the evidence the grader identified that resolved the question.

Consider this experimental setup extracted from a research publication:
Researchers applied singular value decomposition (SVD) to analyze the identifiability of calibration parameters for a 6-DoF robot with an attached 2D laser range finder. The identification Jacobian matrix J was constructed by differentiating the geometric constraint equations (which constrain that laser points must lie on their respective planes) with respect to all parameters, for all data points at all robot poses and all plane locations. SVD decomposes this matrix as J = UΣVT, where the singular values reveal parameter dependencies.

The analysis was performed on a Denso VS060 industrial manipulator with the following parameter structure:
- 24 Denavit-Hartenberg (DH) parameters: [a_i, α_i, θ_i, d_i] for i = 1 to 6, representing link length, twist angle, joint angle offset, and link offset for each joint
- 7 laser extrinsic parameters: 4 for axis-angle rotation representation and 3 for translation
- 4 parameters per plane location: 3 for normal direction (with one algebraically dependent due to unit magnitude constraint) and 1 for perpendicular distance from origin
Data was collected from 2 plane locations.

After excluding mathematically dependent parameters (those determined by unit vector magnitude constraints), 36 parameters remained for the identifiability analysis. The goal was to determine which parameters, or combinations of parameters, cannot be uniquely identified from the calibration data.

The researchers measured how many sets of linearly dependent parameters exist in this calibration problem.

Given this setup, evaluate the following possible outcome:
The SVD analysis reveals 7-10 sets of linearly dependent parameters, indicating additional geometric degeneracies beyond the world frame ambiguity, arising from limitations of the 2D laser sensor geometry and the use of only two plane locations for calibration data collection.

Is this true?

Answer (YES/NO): NO